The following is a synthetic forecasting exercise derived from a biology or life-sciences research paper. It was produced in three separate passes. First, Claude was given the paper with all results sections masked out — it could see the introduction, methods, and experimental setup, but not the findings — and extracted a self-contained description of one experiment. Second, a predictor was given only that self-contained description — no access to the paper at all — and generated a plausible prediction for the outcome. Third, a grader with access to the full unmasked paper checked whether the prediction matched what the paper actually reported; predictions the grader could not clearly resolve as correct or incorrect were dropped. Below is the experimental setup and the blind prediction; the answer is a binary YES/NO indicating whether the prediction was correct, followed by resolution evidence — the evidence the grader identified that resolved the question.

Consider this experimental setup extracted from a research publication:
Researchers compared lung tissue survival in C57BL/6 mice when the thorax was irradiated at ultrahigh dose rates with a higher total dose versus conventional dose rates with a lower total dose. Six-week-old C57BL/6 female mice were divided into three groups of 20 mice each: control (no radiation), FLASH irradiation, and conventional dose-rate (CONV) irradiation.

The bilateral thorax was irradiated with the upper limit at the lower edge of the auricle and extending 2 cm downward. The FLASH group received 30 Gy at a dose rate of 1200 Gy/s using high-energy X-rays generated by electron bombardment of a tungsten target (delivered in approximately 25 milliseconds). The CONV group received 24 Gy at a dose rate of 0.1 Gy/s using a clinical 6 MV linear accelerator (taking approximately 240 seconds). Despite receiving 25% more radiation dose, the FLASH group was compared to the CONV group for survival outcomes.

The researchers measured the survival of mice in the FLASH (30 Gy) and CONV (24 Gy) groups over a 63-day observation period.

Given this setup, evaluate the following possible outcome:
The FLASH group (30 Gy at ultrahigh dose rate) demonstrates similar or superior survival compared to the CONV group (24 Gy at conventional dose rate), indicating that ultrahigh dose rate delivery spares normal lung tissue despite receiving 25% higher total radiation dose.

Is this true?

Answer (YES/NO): YES